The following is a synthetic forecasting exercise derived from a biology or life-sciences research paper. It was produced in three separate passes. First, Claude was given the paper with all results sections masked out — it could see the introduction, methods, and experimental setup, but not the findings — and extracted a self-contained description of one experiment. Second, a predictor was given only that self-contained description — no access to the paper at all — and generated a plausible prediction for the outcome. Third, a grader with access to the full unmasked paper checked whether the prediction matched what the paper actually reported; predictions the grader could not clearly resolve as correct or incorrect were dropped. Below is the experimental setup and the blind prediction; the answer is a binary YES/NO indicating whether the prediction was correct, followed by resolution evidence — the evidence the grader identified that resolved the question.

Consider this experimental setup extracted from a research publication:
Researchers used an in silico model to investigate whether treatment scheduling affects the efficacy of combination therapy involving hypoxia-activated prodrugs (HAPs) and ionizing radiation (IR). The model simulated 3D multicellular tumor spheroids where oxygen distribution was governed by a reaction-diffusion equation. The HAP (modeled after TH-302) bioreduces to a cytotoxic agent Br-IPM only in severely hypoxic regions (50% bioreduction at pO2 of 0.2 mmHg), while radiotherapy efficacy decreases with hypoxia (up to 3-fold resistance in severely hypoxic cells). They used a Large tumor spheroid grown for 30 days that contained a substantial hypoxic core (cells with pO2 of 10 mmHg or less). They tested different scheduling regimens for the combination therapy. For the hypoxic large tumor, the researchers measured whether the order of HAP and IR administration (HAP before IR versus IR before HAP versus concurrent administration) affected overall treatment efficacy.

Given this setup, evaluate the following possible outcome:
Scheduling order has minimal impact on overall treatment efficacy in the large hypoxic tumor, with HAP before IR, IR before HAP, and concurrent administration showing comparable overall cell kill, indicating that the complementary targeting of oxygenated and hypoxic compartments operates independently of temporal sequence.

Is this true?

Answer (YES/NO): NO